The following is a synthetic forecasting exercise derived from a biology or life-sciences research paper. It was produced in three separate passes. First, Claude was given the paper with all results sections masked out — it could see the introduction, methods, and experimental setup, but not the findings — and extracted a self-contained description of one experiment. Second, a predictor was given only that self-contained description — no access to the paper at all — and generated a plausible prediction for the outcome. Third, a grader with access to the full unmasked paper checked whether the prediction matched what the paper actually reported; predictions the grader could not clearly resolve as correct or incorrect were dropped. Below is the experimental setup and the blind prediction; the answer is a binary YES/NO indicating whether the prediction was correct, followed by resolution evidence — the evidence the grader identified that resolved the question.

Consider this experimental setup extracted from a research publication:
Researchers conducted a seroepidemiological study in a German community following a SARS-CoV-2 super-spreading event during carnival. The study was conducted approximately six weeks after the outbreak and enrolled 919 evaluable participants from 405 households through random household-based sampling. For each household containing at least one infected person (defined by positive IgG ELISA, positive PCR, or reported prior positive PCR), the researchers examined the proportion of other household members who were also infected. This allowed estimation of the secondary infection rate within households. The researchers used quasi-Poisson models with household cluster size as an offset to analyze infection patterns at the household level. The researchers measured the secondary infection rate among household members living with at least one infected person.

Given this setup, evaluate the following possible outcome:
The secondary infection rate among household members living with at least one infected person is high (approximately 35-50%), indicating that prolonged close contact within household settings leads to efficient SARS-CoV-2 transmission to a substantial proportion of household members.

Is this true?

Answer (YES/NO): NO